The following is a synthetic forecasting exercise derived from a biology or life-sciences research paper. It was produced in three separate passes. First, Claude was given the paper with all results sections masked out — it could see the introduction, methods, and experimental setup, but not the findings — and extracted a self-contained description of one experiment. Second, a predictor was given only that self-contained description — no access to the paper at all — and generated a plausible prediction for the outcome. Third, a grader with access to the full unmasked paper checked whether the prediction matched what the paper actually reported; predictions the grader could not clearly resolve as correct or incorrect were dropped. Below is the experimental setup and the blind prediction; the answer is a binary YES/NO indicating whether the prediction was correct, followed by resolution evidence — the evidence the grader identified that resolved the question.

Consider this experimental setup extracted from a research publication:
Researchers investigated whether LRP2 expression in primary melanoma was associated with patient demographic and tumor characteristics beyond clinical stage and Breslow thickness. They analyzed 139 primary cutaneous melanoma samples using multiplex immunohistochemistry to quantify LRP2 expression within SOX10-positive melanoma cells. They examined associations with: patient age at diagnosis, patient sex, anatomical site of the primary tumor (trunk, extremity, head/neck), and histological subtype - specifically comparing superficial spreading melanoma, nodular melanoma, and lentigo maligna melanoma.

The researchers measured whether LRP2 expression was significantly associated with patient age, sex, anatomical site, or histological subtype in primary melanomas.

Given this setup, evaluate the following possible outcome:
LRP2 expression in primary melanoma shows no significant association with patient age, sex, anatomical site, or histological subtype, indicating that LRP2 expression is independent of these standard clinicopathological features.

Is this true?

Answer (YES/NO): YES